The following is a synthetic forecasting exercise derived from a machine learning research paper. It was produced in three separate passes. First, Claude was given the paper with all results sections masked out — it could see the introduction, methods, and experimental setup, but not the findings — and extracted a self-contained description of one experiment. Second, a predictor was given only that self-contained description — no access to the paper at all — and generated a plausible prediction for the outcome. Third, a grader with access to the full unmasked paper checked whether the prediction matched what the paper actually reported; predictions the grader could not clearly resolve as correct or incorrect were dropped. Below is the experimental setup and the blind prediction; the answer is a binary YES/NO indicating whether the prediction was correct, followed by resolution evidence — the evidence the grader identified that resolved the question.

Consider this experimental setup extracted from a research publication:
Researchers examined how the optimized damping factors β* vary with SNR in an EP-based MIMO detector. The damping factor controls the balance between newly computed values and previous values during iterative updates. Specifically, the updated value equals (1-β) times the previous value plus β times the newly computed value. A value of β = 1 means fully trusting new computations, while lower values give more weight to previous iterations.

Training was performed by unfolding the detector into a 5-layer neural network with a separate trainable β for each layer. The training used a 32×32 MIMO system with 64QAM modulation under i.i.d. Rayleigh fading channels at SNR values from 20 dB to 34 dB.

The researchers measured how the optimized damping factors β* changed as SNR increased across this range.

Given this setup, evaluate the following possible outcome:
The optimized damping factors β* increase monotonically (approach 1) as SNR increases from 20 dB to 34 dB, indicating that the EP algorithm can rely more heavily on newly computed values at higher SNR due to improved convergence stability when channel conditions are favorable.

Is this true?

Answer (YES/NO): NO